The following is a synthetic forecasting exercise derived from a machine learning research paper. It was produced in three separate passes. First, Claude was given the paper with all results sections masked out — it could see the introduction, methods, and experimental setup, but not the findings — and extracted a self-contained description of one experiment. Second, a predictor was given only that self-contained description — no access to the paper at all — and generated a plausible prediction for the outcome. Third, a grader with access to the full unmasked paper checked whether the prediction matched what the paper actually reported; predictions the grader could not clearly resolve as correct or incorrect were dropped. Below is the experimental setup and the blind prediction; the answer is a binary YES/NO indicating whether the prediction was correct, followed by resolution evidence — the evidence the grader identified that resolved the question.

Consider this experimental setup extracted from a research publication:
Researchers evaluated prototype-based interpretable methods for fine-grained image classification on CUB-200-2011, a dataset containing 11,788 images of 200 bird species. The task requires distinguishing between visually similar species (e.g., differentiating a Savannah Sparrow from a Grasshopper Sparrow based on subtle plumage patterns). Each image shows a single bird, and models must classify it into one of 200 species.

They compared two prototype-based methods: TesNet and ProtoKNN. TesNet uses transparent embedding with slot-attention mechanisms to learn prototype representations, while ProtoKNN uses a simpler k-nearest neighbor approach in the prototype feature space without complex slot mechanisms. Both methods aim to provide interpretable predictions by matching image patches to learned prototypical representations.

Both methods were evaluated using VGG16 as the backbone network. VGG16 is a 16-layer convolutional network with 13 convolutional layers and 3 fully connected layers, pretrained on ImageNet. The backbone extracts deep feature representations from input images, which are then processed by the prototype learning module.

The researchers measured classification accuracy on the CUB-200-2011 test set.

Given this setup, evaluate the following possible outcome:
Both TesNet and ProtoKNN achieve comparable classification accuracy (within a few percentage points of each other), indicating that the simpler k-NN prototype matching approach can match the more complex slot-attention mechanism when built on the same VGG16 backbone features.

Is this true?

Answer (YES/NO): YES